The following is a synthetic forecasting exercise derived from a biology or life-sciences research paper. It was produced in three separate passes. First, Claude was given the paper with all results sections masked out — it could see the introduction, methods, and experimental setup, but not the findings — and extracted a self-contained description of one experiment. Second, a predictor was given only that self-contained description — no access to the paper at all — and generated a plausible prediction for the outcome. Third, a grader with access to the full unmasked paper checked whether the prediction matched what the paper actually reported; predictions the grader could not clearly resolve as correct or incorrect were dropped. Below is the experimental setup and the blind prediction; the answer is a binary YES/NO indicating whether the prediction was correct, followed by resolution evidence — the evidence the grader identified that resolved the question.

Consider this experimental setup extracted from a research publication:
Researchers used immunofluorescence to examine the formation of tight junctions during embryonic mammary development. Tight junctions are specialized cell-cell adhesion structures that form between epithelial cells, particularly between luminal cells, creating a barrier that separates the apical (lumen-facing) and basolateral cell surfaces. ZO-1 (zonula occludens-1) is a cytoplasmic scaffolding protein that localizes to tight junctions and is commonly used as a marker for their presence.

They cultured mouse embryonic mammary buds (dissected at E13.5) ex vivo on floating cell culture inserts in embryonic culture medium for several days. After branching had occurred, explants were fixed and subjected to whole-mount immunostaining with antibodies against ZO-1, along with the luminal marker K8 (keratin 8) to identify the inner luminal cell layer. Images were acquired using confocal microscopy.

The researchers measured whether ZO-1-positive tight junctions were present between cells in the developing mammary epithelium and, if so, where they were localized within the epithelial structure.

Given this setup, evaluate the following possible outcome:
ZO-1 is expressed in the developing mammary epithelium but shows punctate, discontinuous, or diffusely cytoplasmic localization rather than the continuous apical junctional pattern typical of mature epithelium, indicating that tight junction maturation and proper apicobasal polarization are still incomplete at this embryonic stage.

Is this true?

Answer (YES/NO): NO